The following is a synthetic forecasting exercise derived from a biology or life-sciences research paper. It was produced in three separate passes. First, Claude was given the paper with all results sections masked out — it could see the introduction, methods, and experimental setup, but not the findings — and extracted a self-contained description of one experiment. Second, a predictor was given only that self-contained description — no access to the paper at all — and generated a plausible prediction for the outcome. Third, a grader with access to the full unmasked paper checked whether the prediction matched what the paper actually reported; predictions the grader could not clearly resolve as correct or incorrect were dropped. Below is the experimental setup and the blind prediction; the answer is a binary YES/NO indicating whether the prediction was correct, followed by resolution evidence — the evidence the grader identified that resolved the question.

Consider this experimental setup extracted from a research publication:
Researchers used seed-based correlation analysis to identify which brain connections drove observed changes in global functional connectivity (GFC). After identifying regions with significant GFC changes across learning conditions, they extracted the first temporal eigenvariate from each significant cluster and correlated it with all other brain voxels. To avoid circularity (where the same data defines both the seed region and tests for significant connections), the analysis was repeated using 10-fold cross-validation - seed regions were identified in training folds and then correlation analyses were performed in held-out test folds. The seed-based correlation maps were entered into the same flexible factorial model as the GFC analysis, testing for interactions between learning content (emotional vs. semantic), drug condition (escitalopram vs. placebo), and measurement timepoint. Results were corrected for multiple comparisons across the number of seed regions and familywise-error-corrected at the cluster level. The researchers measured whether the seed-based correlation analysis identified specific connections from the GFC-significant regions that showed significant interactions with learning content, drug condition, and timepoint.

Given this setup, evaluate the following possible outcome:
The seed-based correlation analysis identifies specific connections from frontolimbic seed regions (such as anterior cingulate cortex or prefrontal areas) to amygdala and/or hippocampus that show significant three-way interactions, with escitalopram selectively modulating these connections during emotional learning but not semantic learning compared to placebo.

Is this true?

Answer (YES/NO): NO